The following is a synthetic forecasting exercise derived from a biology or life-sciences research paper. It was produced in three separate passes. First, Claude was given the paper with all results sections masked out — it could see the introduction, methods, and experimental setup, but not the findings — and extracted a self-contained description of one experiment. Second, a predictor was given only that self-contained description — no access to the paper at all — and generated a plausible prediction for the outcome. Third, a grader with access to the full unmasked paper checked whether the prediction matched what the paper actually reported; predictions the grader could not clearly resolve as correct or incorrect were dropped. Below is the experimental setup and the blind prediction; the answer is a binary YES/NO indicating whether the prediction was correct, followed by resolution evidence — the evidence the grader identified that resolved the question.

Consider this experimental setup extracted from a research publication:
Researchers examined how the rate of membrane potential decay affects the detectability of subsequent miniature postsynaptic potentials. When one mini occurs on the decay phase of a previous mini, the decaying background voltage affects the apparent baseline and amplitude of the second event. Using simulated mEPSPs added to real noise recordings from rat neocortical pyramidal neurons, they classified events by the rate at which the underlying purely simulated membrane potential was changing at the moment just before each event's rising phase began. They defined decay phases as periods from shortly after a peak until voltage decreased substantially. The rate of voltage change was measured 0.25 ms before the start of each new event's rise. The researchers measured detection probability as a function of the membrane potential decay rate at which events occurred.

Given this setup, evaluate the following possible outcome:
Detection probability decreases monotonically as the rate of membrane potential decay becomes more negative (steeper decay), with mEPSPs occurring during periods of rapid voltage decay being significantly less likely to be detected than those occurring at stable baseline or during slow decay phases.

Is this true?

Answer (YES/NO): YES